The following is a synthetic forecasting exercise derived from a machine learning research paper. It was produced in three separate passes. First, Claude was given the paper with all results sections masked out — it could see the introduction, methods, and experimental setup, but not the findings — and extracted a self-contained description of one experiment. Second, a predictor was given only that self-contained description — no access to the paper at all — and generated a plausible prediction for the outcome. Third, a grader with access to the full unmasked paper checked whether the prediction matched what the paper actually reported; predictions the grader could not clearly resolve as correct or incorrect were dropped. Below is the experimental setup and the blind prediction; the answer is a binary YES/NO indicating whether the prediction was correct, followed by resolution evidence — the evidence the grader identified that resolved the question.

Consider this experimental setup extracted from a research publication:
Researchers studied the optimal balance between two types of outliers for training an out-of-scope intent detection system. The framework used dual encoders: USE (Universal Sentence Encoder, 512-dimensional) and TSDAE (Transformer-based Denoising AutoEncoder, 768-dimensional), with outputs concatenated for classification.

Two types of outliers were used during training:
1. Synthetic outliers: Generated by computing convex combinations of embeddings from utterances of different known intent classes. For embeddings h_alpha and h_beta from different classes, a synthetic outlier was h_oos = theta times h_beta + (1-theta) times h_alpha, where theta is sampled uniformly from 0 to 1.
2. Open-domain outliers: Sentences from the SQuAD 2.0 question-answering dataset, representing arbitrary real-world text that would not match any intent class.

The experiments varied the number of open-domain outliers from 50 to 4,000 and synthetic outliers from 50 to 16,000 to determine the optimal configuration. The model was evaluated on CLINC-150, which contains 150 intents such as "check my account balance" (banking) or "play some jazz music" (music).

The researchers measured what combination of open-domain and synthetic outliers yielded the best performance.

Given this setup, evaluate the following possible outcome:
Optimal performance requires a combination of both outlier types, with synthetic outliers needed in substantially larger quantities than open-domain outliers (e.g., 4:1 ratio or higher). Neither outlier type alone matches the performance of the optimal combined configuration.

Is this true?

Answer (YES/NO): NO